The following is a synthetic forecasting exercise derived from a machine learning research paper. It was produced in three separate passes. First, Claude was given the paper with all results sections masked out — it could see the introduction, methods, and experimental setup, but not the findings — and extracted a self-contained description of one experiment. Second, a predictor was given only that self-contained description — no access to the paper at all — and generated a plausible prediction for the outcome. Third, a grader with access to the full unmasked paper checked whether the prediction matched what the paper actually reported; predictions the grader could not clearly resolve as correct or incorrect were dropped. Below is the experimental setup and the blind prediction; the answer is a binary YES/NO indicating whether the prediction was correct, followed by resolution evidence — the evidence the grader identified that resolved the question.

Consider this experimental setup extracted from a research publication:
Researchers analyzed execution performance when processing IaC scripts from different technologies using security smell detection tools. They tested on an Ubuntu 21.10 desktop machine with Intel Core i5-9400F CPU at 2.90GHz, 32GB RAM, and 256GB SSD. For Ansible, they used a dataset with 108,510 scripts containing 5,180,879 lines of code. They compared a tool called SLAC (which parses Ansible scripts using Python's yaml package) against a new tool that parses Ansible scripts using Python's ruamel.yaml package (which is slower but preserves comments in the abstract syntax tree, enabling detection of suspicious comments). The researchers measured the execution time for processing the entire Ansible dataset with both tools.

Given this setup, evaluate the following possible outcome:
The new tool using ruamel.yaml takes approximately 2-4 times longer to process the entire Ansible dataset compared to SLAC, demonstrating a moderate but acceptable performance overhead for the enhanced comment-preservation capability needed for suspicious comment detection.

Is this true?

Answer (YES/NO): YES